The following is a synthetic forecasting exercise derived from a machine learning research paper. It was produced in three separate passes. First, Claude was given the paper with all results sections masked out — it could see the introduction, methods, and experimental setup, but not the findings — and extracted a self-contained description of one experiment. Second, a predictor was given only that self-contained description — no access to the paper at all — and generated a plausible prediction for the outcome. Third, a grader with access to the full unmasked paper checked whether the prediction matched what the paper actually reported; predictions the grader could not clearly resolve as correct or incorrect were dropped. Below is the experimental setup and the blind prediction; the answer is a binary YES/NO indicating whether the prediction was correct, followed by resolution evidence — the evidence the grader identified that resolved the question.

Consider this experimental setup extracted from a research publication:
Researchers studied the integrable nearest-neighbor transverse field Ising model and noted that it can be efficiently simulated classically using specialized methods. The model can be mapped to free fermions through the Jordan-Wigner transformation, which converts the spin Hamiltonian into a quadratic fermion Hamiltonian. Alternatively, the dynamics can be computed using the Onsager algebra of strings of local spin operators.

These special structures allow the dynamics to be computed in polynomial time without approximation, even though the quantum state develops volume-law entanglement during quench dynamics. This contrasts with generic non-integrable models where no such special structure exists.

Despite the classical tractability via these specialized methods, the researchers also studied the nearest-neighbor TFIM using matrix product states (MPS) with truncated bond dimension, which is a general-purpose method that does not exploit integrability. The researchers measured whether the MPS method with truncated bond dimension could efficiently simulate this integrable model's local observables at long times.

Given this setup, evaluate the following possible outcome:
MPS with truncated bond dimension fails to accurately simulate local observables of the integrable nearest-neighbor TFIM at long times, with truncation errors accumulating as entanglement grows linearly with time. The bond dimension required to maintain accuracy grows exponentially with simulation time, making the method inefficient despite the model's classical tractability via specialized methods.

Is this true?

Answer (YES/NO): NO